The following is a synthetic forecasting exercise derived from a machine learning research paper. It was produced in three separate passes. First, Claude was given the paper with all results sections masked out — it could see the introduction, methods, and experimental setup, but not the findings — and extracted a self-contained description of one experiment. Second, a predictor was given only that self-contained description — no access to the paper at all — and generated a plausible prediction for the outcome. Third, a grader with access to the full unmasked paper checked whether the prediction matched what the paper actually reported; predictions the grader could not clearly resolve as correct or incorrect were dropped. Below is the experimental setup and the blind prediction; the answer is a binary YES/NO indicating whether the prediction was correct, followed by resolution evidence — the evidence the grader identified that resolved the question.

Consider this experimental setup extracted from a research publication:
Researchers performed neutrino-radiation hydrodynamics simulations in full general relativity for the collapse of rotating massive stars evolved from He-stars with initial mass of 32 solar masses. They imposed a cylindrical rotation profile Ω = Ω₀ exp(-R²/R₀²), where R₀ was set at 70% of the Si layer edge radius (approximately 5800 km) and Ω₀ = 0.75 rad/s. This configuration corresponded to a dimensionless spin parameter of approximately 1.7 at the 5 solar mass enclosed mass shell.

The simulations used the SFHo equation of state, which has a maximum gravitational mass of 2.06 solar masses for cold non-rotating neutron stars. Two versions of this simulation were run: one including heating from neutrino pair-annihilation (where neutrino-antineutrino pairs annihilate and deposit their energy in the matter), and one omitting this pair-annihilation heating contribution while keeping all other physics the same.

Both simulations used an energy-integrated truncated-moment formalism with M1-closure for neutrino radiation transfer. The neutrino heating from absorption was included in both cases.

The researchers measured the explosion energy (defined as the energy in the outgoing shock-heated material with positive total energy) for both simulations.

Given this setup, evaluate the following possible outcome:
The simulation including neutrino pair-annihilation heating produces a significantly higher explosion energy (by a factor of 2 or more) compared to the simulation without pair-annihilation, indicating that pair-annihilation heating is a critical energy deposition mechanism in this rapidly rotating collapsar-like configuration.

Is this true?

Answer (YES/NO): YES